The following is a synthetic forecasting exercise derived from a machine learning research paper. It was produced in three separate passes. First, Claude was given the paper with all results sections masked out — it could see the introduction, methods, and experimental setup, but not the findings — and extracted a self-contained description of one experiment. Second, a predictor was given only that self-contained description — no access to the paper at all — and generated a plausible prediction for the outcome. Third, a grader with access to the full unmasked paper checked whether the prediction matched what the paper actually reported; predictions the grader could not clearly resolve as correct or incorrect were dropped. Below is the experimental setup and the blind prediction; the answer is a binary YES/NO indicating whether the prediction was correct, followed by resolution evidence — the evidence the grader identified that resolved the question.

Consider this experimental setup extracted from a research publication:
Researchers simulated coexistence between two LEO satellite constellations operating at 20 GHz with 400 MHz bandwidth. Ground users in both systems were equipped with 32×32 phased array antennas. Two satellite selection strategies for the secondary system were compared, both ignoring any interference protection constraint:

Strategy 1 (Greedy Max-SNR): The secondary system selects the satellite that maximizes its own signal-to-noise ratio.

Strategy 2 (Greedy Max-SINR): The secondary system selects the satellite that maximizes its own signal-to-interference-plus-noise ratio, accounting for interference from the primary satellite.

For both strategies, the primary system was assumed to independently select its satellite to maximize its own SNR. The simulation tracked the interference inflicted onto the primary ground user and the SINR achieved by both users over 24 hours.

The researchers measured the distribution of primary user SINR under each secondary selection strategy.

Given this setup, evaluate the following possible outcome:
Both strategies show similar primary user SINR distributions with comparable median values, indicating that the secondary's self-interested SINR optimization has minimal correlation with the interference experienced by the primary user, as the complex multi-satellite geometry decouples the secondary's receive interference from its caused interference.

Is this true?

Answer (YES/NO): NO